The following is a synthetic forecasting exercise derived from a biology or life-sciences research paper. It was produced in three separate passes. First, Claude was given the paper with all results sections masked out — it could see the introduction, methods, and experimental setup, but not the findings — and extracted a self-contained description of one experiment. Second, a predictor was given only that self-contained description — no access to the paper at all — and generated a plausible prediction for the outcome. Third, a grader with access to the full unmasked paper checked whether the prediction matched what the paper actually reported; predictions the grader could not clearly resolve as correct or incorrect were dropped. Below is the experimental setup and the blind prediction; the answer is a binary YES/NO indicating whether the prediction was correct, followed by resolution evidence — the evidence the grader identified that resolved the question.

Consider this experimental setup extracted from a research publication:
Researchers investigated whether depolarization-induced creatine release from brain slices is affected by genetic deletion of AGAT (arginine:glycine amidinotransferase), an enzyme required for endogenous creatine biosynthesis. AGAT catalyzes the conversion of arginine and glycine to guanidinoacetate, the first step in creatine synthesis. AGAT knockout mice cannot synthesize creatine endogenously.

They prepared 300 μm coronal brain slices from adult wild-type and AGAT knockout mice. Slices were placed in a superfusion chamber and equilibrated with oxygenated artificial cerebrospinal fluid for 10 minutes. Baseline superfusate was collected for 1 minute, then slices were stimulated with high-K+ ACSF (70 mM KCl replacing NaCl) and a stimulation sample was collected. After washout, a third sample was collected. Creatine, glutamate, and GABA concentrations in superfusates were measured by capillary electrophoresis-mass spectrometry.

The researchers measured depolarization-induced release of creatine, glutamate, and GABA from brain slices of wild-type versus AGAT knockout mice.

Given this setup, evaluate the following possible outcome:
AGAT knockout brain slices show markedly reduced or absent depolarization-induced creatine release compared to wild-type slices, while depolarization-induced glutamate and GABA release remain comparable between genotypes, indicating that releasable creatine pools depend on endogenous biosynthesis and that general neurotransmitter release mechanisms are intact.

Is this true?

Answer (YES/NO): YES